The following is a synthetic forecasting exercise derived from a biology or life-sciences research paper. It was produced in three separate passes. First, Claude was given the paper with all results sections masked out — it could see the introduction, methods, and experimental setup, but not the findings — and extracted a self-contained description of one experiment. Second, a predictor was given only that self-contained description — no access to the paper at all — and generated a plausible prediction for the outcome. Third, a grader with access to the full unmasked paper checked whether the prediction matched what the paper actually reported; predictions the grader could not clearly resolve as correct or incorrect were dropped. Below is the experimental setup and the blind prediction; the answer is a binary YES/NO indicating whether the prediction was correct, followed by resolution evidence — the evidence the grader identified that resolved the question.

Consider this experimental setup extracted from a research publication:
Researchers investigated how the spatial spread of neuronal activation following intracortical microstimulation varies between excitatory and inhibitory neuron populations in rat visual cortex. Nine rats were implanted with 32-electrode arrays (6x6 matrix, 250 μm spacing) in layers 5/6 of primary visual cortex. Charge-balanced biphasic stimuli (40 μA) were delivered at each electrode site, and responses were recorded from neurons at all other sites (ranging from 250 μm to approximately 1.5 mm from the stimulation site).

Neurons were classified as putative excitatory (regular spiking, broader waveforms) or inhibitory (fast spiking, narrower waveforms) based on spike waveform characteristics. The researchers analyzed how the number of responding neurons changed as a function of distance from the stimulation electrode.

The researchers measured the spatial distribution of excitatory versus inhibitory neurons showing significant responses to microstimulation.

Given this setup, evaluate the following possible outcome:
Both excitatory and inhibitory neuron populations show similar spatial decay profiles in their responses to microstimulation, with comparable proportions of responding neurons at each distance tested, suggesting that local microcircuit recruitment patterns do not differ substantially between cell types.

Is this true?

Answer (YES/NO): NO